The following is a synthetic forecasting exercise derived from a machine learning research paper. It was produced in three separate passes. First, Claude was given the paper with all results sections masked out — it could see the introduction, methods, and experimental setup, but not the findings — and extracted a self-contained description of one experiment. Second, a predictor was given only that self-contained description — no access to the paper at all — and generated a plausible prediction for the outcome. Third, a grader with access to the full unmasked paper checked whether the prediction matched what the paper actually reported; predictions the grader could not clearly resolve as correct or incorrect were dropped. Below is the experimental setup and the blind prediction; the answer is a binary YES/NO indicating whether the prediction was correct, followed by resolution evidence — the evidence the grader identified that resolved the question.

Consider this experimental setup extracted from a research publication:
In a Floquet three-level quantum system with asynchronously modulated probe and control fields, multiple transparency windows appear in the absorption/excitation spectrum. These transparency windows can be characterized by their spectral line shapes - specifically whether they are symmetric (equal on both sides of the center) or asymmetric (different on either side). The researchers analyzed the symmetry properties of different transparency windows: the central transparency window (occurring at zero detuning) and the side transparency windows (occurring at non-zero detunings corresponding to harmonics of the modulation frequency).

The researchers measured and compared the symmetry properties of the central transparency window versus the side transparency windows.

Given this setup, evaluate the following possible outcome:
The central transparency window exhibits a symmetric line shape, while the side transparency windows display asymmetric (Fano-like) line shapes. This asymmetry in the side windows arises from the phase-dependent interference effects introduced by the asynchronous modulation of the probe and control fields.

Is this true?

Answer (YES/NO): NO